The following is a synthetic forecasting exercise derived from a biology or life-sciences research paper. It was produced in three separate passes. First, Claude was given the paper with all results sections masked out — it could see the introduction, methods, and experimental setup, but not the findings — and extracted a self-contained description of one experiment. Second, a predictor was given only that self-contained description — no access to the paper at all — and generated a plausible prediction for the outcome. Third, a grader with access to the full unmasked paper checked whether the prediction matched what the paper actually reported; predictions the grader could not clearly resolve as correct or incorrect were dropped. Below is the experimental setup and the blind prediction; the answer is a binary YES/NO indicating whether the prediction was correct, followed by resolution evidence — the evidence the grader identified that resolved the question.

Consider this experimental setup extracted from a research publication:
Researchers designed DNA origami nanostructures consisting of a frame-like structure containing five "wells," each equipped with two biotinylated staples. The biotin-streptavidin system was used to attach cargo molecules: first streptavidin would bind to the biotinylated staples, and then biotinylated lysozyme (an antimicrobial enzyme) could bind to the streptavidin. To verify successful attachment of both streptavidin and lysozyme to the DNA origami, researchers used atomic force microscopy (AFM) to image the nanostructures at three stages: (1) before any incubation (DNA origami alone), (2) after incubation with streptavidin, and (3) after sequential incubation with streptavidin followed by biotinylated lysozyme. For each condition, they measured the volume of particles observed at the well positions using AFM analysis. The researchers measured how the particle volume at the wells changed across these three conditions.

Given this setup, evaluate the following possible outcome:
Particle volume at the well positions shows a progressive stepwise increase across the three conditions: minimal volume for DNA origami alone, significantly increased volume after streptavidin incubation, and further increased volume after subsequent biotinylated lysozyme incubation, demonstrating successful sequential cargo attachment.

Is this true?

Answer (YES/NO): YES